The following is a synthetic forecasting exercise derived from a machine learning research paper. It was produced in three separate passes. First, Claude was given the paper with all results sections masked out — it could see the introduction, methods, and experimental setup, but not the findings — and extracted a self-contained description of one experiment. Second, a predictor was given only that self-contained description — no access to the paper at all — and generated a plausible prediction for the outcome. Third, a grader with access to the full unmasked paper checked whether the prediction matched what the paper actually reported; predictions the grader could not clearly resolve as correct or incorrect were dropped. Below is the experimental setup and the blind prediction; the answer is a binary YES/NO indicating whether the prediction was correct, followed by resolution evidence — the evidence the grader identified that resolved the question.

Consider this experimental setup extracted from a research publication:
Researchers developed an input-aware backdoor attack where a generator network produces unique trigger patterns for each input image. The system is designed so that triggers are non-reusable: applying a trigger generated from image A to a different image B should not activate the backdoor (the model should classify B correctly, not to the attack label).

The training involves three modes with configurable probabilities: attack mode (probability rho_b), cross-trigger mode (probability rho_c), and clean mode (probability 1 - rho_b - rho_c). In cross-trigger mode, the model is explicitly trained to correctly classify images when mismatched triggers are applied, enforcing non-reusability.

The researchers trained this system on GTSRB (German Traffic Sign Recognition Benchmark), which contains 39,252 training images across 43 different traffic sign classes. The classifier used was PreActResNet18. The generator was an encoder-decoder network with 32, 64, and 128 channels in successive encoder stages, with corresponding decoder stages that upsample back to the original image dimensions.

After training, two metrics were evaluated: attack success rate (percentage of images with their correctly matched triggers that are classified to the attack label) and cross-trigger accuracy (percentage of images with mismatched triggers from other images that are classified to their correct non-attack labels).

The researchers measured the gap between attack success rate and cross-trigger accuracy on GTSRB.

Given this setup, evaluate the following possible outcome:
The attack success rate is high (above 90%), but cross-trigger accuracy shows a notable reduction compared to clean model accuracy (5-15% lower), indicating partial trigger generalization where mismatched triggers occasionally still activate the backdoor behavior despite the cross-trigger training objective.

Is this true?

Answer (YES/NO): NO